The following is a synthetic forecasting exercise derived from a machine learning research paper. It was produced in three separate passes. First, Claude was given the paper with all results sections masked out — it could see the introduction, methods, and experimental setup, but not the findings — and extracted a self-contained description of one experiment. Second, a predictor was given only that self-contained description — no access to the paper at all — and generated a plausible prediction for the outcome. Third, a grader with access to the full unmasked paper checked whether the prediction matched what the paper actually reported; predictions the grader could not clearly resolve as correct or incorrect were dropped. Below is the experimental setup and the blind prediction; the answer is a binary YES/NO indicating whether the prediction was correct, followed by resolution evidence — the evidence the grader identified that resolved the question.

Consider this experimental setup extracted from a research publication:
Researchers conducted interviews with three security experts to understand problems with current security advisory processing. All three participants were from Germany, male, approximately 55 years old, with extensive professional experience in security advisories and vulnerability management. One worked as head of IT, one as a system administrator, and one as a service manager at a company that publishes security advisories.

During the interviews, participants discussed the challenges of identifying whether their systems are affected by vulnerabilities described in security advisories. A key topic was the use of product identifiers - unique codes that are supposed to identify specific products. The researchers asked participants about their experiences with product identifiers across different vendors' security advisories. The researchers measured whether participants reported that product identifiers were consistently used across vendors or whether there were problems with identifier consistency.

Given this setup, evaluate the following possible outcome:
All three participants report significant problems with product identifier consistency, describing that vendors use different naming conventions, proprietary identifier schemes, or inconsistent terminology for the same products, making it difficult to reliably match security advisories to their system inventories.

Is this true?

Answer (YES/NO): YES